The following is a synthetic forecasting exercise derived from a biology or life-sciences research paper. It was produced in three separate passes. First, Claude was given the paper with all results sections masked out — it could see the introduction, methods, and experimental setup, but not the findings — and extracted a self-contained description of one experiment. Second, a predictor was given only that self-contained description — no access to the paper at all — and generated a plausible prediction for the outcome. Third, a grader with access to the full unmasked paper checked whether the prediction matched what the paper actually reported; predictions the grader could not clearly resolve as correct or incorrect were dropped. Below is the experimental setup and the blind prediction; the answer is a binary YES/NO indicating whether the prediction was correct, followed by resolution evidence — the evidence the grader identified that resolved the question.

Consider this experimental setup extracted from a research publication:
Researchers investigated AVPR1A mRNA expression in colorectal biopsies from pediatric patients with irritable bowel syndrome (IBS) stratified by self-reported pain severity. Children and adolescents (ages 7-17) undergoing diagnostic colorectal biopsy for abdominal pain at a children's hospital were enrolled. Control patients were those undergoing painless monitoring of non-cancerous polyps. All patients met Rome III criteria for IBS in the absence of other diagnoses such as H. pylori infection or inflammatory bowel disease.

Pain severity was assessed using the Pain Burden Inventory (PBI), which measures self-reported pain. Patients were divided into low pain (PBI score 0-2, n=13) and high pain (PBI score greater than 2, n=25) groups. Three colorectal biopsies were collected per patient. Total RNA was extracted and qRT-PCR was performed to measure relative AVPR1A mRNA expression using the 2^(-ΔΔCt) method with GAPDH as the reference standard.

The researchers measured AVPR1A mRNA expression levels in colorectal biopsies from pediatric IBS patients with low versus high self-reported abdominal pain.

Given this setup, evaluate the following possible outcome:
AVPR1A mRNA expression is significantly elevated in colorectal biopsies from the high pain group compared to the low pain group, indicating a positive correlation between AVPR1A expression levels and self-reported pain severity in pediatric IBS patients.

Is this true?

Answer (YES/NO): NO